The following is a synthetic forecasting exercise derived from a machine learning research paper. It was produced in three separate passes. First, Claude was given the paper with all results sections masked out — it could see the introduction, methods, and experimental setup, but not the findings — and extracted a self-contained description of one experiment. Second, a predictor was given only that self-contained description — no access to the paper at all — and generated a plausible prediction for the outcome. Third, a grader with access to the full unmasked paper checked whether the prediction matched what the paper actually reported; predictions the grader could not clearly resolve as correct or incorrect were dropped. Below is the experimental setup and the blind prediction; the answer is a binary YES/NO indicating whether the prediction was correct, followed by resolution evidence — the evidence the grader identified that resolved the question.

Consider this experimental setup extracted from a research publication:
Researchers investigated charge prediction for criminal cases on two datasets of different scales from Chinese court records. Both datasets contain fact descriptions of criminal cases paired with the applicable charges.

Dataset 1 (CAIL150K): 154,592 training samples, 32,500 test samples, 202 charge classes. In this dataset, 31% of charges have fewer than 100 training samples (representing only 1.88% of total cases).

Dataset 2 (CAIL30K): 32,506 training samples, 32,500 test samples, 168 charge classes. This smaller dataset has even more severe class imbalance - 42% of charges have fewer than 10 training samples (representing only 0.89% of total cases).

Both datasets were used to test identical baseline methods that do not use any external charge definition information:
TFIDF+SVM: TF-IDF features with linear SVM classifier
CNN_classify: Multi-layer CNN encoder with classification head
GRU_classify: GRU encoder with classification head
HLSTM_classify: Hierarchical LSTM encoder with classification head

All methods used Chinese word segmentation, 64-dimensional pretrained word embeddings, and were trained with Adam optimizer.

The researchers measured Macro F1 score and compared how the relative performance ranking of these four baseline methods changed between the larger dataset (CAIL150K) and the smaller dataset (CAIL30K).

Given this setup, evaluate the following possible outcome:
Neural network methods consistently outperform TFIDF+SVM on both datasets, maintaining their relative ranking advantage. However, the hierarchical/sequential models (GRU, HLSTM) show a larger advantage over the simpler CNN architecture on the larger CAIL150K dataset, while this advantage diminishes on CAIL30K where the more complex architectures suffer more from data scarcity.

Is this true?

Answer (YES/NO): NO